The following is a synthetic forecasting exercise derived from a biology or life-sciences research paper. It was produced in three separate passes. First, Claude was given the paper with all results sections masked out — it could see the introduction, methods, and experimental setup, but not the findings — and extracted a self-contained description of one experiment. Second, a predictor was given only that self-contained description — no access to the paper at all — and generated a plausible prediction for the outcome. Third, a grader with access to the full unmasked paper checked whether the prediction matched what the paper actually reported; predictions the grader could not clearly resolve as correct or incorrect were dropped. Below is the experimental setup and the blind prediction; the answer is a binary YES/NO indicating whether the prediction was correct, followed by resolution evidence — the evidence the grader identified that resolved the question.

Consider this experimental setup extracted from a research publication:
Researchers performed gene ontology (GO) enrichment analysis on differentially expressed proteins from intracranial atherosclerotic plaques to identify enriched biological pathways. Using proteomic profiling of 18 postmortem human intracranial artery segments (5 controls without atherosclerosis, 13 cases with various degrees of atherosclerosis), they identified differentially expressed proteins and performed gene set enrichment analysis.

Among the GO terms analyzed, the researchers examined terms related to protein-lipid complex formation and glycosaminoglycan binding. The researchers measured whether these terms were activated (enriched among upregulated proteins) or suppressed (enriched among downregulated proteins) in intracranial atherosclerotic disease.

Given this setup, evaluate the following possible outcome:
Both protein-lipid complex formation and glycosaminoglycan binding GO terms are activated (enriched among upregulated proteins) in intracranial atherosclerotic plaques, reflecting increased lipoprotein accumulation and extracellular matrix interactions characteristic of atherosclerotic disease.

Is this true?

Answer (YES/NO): YES